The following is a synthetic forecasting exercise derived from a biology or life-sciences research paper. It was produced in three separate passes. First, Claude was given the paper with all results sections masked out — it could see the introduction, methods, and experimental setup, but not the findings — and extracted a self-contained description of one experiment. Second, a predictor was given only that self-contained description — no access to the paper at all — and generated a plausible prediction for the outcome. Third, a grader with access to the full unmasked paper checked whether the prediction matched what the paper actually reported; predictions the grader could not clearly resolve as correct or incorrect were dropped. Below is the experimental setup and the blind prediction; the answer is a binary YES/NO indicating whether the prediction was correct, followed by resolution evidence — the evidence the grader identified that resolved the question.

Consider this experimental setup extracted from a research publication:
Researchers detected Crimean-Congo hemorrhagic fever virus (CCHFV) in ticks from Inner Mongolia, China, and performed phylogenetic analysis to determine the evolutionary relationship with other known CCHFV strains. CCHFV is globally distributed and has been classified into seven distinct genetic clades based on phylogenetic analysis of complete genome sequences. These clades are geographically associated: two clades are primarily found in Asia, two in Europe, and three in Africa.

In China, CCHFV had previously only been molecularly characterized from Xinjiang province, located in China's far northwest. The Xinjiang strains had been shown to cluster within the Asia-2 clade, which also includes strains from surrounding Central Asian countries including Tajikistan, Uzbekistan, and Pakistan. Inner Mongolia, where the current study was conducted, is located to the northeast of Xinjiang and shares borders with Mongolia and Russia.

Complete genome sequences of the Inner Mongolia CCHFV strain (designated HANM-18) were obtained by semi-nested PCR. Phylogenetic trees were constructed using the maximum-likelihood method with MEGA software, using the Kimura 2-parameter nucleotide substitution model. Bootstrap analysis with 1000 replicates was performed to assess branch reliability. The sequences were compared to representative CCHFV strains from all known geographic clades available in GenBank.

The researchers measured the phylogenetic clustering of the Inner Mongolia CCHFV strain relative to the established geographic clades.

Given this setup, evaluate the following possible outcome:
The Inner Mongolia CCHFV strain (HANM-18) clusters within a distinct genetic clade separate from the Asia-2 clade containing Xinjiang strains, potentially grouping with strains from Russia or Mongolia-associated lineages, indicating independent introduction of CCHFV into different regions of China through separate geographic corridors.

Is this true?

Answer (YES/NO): NO